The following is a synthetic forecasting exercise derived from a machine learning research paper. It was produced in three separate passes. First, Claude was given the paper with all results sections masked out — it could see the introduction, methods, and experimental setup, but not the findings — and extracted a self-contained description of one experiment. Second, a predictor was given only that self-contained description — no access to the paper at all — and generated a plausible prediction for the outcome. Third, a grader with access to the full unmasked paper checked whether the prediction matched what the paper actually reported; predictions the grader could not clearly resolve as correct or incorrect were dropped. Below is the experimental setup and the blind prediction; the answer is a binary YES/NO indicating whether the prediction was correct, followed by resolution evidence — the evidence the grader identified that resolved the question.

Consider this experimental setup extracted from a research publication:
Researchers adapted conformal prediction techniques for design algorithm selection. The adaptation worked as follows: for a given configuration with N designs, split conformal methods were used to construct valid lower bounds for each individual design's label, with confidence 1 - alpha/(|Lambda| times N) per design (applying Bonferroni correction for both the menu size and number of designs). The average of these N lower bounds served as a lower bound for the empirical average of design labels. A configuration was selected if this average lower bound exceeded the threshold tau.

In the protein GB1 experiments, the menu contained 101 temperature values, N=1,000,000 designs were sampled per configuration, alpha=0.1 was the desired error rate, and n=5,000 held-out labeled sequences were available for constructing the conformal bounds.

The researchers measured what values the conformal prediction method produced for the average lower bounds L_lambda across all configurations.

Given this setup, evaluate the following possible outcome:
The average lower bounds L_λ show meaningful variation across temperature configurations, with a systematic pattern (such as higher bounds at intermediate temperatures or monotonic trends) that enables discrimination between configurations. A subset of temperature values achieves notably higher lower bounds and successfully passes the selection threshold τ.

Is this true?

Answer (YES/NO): NO